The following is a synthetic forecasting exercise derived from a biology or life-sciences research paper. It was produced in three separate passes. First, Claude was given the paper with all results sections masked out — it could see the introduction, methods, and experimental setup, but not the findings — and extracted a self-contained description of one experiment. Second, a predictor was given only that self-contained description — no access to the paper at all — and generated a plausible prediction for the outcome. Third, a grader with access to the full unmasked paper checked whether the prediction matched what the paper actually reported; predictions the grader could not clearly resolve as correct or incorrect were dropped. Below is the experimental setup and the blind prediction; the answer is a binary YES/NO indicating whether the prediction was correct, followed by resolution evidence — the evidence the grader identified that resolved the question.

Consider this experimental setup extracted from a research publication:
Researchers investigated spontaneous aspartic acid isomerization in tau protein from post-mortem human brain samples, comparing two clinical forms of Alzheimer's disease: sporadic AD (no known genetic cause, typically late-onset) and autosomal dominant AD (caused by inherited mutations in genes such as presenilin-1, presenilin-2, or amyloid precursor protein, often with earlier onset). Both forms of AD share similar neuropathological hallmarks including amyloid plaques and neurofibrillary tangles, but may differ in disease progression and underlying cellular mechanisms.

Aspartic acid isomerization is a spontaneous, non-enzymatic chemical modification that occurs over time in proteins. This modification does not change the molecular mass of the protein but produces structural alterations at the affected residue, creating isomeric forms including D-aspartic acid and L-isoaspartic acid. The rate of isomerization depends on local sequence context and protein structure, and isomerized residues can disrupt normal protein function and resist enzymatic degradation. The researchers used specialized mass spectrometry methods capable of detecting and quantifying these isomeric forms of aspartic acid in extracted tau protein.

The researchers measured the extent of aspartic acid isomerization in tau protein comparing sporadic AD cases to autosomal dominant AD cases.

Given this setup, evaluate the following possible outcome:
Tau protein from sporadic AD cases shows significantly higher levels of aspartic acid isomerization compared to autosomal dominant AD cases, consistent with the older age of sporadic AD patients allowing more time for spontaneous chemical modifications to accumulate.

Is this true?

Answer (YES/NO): NO